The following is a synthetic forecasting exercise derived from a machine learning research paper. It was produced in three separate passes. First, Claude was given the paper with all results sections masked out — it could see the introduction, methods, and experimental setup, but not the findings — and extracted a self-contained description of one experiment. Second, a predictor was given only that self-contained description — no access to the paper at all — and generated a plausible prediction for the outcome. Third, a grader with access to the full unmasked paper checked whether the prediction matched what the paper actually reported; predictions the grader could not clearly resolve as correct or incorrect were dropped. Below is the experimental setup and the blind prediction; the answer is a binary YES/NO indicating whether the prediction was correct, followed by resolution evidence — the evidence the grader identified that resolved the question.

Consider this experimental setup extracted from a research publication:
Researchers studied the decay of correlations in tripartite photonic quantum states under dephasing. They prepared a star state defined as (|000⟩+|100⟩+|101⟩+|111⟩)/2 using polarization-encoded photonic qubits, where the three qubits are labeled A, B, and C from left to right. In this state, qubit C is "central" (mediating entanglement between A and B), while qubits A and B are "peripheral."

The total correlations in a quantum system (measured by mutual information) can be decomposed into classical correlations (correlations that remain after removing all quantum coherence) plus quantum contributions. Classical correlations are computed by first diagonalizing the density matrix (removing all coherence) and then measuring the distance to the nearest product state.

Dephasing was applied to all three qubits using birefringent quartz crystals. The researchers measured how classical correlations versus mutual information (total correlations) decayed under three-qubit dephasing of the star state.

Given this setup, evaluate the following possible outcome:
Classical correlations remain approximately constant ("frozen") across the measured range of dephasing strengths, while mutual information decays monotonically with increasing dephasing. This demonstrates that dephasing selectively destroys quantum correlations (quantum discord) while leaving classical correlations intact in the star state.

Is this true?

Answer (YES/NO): YES